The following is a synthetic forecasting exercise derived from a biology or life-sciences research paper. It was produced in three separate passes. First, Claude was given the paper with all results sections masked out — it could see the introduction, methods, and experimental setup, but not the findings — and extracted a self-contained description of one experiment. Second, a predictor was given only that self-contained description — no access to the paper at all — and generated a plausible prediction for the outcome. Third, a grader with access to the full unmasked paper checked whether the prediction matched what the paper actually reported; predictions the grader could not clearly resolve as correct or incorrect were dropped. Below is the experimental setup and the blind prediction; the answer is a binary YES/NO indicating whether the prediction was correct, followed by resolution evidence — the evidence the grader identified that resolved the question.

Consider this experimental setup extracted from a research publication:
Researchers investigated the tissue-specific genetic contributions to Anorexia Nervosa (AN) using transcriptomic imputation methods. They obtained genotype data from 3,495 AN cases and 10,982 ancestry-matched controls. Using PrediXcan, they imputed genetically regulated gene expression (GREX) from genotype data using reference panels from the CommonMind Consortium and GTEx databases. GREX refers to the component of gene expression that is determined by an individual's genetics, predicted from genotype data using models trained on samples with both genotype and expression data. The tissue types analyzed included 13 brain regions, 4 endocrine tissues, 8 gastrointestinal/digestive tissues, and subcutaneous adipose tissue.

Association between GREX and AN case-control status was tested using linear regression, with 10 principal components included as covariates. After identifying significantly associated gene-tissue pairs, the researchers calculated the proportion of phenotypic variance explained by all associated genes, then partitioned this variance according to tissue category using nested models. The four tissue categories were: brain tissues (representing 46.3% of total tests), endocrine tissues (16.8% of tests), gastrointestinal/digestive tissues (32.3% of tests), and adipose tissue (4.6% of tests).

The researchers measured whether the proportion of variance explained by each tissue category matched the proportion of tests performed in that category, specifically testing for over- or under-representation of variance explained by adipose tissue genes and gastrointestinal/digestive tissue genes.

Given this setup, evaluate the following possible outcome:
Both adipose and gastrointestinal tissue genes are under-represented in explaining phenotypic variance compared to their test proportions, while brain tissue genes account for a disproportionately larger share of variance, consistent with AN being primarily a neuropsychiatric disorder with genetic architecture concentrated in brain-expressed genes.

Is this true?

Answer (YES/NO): NO